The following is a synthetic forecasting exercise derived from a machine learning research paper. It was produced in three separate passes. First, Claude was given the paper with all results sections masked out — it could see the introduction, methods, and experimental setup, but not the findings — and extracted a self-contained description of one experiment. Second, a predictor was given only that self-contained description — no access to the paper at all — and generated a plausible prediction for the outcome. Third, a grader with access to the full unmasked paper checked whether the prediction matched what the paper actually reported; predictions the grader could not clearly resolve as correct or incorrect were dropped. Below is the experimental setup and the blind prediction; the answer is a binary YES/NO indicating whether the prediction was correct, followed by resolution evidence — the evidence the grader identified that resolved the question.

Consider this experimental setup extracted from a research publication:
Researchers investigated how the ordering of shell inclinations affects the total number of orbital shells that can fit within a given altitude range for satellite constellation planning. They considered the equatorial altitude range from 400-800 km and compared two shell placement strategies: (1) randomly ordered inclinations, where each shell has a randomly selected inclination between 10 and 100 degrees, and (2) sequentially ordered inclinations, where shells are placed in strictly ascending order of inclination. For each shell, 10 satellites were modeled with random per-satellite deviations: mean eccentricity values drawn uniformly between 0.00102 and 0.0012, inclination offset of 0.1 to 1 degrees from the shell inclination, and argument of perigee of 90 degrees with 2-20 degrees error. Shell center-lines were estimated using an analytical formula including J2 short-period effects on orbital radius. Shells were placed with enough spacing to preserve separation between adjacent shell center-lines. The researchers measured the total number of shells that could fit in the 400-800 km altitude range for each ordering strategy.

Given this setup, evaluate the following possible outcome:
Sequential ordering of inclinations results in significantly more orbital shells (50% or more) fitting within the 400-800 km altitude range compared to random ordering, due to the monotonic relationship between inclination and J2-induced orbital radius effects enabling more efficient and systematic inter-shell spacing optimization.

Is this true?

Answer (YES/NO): YES